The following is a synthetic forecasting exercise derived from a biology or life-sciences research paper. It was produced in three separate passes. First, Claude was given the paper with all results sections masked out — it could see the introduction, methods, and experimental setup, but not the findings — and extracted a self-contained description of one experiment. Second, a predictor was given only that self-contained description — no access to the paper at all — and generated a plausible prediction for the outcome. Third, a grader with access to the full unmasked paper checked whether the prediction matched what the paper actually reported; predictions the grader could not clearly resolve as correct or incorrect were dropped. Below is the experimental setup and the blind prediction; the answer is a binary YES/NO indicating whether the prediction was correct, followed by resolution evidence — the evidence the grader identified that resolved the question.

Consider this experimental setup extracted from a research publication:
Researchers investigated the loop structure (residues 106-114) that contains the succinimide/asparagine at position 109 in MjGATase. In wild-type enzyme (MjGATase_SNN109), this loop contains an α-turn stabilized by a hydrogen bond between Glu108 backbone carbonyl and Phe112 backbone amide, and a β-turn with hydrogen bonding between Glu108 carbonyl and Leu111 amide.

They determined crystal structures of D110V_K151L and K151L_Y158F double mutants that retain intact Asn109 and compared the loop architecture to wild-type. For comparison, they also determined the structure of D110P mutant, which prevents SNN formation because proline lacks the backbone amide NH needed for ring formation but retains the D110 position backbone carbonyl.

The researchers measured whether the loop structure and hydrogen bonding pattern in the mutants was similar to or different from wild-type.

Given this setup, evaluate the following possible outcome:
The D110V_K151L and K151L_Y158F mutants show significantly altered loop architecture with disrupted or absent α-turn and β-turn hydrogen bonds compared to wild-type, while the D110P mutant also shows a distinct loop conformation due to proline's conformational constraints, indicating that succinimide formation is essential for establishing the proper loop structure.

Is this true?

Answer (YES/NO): NO